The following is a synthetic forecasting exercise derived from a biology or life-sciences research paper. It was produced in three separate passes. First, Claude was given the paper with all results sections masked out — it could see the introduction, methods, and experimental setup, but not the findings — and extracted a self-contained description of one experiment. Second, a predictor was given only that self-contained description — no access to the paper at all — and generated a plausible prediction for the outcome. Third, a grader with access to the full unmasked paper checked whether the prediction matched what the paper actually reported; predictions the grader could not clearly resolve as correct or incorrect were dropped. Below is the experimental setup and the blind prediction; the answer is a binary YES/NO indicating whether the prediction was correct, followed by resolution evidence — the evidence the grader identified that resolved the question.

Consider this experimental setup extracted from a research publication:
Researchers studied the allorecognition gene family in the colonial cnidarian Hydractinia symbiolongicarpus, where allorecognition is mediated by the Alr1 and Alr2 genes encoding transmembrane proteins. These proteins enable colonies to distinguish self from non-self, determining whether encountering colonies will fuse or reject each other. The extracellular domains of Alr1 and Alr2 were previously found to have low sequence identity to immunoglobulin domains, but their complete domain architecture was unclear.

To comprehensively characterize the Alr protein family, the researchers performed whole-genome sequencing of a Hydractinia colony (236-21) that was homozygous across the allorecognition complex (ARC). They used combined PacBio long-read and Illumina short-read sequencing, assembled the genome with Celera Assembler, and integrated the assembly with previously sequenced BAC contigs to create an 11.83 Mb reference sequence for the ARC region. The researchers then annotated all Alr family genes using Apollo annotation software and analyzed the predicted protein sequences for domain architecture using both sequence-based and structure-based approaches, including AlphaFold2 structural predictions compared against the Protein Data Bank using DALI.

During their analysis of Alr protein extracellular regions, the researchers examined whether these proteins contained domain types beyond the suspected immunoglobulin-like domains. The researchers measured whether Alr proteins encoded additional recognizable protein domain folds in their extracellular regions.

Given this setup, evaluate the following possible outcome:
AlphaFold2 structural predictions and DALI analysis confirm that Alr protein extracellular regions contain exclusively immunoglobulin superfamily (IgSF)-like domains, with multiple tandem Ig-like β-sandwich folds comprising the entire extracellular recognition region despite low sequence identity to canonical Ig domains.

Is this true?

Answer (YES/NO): NO